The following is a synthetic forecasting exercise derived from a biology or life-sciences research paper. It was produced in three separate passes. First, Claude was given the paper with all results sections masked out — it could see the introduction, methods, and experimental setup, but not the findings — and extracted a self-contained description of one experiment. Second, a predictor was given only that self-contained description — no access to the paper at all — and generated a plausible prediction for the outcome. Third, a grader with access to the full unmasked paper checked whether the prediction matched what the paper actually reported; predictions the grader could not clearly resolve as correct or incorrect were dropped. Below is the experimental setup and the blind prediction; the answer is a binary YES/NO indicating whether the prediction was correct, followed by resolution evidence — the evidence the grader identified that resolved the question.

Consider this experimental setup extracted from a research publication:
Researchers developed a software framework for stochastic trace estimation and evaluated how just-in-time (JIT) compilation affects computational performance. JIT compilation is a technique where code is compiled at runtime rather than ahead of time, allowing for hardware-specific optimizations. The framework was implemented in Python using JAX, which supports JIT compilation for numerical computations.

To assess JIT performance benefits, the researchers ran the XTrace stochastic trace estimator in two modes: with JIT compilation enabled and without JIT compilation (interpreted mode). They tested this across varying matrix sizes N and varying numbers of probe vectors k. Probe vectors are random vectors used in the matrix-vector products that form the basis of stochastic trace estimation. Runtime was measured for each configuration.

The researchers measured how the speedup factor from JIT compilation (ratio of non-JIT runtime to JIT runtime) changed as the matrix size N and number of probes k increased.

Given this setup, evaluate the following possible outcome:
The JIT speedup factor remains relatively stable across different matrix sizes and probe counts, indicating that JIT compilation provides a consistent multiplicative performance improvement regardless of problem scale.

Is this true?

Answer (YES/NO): NO